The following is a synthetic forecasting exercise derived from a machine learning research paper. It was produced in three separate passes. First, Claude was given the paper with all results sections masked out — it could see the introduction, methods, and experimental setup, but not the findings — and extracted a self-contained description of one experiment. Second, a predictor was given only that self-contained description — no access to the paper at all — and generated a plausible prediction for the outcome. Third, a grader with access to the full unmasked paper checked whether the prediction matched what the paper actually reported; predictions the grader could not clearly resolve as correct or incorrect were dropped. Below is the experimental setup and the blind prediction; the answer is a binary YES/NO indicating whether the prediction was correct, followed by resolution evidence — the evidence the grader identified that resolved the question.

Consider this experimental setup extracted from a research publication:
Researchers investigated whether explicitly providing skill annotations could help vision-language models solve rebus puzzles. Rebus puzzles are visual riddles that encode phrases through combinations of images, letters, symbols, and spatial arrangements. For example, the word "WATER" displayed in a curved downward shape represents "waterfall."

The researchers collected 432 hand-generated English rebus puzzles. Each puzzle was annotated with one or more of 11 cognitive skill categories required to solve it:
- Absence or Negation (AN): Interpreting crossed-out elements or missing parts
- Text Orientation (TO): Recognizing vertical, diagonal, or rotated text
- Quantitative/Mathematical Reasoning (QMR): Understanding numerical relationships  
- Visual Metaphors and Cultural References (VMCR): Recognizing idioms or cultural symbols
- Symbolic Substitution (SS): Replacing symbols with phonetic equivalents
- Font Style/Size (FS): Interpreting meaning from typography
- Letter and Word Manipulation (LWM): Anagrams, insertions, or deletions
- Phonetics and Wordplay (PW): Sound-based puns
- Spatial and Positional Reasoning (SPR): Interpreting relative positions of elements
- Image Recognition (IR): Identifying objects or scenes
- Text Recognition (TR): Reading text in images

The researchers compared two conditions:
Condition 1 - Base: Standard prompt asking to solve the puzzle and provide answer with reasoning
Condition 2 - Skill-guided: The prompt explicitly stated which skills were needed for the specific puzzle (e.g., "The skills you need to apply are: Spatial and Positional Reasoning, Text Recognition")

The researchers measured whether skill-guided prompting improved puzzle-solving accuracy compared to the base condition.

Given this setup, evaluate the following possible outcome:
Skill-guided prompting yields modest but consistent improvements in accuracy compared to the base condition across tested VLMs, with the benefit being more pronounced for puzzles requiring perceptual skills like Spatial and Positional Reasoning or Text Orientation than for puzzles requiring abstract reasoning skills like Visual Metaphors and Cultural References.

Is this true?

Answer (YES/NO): NO